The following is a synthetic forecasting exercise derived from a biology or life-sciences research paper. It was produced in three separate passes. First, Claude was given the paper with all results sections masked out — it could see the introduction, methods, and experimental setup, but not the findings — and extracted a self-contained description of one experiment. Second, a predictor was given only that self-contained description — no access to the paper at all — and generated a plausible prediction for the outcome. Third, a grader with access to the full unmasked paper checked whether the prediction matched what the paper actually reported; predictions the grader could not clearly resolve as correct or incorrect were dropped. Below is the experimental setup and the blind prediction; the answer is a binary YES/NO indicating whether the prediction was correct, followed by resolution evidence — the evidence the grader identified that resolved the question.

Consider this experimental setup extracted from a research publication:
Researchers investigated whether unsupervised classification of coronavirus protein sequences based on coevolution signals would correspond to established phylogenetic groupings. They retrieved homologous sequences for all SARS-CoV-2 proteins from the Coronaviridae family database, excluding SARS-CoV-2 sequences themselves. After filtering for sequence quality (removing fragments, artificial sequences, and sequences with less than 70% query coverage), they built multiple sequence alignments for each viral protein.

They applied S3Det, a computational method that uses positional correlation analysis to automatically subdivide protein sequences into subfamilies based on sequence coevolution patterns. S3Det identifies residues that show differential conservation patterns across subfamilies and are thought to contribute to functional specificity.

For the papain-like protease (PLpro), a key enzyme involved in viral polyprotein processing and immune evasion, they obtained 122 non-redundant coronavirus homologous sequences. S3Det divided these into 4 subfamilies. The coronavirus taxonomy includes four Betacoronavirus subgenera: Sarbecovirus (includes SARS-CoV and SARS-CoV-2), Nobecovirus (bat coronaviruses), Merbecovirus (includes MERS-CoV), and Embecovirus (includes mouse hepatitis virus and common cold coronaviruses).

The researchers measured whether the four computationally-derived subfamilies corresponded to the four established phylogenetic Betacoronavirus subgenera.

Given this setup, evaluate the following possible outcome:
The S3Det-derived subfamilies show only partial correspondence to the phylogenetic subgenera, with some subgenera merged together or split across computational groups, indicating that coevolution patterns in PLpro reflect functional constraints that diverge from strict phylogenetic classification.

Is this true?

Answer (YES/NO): NO